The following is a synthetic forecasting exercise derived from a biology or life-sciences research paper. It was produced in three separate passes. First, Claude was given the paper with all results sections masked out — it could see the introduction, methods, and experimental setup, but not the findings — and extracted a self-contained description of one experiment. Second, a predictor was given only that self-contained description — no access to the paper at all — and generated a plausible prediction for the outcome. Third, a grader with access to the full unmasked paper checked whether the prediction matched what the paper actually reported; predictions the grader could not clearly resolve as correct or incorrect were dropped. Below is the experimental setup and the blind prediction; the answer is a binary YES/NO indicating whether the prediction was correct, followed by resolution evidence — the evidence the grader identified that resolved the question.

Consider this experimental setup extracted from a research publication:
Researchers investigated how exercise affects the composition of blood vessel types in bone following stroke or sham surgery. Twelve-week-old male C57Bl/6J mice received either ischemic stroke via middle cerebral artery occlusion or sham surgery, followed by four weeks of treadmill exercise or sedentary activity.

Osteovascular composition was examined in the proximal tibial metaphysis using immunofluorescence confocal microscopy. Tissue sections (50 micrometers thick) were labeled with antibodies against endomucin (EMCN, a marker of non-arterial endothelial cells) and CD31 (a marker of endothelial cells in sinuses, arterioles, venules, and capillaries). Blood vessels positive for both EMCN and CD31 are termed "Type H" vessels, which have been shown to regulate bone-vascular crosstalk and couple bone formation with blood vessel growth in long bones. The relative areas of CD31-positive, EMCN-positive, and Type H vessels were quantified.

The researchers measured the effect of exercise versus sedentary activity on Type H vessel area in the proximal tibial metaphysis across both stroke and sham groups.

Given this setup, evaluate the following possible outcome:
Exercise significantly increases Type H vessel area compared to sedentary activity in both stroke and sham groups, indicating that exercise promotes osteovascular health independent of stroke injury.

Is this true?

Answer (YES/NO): NO